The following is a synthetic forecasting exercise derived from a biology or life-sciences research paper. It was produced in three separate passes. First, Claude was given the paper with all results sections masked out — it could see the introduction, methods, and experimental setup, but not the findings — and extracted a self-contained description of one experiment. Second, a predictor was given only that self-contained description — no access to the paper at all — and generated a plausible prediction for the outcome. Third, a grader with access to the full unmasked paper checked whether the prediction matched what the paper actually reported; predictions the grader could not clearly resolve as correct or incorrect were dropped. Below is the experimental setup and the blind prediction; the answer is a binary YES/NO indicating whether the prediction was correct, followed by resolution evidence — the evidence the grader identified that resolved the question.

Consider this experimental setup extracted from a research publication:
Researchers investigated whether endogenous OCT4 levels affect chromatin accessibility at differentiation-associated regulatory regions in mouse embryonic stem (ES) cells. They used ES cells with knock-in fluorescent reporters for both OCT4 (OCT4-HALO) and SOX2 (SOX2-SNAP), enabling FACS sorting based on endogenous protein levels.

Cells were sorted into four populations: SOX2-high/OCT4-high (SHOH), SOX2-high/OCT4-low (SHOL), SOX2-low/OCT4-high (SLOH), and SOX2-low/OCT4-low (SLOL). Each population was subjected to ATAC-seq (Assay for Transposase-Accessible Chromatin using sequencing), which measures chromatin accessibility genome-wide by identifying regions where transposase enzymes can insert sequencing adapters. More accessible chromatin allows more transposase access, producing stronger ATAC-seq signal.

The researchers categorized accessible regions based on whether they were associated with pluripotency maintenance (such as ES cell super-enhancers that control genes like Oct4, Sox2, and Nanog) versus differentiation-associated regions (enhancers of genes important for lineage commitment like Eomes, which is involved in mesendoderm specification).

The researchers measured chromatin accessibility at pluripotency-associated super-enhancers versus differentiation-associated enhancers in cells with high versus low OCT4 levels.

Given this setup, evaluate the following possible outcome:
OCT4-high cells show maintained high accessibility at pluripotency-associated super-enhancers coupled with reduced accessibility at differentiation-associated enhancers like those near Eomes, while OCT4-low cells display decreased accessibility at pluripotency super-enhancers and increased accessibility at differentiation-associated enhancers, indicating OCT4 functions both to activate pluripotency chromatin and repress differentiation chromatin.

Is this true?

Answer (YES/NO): NO